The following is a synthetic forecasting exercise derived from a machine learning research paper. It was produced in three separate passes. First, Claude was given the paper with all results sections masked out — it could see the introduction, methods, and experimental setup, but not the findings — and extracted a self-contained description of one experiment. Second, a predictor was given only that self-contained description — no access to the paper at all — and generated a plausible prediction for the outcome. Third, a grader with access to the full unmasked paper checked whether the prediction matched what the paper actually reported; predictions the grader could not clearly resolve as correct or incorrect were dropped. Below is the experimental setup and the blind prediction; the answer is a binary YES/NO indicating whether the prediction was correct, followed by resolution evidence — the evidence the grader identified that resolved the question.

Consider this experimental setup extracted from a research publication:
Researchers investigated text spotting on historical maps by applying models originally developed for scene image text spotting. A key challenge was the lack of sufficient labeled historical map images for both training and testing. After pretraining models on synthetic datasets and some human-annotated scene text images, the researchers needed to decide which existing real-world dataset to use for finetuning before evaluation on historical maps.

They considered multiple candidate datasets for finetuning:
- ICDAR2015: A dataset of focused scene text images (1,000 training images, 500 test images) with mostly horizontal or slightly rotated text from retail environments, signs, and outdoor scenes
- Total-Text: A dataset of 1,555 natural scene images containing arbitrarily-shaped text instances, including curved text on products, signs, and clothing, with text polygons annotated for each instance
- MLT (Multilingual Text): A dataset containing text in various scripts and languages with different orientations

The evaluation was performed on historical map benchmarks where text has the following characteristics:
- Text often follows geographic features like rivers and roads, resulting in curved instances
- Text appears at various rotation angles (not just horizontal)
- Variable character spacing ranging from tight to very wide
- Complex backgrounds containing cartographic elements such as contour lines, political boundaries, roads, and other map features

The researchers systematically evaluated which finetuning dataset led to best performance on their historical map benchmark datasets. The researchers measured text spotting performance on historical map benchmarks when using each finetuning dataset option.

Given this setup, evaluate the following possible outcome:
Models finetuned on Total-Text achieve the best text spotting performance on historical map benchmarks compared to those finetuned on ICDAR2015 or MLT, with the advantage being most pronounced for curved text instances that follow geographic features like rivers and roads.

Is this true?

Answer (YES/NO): NO